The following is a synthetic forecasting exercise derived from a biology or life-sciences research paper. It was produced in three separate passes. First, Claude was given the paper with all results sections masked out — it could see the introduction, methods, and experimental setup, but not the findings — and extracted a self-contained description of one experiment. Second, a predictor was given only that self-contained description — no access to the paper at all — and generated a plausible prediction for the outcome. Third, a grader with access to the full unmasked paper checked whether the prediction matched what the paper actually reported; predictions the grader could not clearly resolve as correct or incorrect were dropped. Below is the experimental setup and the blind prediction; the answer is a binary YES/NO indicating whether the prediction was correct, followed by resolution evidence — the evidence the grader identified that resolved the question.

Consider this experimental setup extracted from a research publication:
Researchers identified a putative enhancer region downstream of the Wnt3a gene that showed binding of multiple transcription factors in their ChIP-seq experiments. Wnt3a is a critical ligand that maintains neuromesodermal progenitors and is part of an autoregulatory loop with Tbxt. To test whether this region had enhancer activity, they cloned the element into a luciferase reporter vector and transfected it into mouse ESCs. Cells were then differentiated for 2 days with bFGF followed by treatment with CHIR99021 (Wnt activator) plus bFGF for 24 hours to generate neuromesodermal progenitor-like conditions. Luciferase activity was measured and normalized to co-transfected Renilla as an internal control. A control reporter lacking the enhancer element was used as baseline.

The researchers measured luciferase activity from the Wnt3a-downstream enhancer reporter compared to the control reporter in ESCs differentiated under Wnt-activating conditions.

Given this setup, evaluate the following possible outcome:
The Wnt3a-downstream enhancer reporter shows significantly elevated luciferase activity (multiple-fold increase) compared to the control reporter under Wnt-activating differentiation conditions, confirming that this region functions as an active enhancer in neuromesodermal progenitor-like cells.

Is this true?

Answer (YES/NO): YES